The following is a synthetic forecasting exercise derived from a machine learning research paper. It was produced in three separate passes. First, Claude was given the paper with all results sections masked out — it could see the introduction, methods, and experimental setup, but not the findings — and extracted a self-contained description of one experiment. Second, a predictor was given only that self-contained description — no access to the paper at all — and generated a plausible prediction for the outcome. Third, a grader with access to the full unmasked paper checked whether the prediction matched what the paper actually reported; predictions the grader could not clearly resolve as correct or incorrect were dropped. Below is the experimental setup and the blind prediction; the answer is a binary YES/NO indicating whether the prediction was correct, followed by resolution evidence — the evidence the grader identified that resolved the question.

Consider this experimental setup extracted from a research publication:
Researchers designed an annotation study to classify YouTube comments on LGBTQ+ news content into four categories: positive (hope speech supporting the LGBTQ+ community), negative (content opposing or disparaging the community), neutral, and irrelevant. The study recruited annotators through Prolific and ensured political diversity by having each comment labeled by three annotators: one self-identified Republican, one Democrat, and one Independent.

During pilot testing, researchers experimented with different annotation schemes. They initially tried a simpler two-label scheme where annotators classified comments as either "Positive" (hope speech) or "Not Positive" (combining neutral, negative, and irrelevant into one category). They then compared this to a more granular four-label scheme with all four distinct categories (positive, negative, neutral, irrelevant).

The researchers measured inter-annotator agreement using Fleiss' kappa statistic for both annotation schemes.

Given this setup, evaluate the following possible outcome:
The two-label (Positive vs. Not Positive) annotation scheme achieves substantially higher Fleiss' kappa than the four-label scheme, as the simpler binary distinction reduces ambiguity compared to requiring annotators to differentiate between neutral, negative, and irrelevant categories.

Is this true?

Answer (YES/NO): NO